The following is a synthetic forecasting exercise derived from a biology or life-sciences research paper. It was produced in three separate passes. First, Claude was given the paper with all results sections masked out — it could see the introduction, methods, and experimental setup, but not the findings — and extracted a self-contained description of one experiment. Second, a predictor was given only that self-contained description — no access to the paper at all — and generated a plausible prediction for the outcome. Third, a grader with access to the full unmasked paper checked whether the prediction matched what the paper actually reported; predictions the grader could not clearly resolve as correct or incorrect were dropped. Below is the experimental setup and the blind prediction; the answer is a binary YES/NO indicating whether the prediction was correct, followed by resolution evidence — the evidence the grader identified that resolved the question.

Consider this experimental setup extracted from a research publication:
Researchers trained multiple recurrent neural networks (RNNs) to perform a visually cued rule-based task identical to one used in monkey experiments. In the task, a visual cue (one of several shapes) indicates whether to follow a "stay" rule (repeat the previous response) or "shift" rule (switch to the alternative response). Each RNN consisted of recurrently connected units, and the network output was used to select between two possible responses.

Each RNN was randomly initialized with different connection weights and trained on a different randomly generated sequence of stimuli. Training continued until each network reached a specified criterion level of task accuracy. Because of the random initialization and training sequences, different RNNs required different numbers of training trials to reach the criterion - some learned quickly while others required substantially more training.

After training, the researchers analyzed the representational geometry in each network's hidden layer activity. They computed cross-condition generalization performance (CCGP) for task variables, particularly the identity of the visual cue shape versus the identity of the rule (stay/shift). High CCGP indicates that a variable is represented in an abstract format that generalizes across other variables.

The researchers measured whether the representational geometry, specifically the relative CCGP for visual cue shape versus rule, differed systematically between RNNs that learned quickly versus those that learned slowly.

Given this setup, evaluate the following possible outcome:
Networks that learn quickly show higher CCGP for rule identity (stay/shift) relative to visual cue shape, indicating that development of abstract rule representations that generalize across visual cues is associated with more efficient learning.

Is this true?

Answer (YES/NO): NO